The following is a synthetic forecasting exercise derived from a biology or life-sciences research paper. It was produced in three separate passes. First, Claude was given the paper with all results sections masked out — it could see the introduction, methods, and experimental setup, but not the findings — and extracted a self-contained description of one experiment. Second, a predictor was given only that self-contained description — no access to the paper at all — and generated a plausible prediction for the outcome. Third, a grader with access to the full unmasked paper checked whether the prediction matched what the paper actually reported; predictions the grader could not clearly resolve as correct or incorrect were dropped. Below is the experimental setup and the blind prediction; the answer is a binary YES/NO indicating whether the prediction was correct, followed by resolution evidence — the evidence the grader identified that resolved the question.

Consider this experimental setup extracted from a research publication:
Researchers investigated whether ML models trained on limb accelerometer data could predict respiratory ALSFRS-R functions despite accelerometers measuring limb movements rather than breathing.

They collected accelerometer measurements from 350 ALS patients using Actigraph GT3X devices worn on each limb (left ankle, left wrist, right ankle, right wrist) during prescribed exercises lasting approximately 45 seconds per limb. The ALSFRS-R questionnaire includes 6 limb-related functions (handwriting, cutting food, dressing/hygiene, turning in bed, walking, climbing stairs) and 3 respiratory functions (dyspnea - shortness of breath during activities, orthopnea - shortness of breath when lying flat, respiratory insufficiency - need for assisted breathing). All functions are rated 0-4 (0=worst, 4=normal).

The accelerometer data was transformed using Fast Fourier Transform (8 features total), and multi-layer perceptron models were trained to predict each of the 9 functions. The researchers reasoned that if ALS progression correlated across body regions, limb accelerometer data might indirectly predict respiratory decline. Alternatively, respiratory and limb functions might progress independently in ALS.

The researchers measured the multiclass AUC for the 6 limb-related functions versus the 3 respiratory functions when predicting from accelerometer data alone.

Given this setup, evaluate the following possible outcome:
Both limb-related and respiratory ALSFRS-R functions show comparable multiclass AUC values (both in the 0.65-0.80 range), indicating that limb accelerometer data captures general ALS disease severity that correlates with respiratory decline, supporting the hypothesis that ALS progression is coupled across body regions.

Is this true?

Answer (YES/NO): NO